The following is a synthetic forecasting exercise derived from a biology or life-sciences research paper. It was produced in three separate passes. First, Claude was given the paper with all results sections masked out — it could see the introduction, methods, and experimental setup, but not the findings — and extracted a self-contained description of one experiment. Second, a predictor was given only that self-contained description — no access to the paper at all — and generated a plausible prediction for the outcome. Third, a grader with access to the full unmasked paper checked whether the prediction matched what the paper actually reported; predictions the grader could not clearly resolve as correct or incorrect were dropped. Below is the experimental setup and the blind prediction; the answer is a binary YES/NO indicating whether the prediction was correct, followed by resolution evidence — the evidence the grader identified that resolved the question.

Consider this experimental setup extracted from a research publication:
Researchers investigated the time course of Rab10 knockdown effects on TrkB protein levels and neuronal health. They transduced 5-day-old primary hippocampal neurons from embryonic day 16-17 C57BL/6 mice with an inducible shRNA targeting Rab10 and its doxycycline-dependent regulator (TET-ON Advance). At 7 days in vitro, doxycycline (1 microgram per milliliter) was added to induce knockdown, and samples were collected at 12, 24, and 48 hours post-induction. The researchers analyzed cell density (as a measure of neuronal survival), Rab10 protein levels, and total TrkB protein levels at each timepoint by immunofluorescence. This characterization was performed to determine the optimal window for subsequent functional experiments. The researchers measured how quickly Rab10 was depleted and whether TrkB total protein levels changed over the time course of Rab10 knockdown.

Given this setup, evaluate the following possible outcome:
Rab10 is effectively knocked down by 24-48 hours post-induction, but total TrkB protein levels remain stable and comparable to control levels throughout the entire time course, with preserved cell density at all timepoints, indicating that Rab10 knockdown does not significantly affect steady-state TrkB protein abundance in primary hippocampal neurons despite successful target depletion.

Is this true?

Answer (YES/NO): NO